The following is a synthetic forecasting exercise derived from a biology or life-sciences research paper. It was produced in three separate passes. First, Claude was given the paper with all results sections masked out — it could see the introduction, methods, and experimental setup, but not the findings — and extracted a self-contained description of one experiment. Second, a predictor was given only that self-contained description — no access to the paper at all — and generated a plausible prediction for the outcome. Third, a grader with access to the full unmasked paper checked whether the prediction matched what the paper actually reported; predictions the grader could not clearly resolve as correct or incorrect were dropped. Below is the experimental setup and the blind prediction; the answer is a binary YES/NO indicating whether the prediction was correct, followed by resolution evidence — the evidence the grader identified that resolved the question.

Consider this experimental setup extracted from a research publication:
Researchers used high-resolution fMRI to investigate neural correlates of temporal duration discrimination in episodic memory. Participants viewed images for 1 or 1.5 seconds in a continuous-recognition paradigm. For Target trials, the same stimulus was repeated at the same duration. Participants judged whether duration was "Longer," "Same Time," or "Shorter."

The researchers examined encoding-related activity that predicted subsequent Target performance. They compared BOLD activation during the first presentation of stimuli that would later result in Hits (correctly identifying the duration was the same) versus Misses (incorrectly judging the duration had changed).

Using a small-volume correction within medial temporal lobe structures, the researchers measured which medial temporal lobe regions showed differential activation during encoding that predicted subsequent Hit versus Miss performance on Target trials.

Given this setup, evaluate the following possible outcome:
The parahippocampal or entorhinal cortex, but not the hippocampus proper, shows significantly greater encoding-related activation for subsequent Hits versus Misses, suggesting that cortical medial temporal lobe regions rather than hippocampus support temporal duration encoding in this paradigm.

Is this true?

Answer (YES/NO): YES